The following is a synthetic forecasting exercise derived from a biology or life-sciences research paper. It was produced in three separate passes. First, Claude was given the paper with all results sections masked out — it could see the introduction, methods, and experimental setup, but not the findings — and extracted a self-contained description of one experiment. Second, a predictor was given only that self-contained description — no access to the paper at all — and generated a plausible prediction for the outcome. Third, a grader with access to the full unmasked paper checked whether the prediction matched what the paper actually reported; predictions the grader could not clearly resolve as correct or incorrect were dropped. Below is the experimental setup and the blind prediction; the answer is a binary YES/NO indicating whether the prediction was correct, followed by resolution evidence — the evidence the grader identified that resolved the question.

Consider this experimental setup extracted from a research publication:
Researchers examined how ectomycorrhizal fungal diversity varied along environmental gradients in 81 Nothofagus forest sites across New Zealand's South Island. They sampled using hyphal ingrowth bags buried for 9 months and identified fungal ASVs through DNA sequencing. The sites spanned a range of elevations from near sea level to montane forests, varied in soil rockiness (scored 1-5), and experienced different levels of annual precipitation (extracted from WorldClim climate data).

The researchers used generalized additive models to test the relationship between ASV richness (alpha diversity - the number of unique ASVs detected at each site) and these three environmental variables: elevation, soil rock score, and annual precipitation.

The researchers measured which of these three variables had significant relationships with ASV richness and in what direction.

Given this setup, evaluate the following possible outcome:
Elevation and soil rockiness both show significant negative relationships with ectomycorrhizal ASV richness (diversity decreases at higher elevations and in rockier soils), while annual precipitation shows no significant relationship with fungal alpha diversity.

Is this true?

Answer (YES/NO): NO